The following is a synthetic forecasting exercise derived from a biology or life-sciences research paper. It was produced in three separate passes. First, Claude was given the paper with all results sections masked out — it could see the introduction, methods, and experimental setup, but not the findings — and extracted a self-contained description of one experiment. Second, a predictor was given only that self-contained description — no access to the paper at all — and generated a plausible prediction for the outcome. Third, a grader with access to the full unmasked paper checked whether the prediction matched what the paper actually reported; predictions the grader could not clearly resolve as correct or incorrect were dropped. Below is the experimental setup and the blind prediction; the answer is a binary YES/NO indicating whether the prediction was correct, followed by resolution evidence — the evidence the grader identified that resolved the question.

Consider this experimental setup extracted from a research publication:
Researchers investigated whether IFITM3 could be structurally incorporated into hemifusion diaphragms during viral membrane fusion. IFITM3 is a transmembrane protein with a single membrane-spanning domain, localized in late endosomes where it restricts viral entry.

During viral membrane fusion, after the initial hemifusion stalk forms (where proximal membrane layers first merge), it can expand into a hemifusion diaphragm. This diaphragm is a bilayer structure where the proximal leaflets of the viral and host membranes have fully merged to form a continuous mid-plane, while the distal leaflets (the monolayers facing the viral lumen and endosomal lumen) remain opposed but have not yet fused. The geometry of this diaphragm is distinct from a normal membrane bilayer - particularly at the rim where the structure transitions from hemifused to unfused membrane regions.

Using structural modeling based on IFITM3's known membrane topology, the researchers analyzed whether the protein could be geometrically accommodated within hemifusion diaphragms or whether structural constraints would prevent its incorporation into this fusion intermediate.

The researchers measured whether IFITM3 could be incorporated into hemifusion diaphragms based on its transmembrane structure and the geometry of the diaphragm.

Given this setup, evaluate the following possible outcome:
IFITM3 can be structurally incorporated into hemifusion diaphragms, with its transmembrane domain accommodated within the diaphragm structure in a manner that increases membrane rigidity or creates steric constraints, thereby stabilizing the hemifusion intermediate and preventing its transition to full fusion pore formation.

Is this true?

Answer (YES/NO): NO